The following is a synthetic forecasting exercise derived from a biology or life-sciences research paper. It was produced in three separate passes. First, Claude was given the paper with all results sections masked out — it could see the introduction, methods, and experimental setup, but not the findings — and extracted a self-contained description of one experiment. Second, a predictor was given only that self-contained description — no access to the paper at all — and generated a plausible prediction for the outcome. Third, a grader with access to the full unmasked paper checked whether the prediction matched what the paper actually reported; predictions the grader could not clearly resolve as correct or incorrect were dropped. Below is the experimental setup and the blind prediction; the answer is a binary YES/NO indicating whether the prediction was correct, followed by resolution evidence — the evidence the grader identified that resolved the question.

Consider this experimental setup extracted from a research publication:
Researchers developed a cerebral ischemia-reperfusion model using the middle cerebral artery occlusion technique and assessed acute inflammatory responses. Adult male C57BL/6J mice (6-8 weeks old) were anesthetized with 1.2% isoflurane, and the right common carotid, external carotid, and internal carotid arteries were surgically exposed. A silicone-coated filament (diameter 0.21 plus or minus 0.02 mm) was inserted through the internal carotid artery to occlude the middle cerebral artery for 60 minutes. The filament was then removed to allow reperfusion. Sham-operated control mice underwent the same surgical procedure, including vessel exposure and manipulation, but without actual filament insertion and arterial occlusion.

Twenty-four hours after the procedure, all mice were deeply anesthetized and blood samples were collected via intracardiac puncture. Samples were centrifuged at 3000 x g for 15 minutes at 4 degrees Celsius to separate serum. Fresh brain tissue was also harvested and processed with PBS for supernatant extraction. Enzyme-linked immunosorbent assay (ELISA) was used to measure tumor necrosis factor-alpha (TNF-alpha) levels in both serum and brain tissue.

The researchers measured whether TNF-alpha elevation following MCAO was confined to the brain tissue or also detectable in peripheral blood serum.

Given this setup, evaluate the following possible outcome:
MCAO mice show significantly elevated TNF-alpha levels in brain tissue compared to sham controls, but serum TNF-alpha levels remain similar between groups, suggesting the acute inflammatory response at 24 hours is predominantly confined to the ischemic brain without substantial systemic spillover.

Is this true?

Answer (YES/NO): NO